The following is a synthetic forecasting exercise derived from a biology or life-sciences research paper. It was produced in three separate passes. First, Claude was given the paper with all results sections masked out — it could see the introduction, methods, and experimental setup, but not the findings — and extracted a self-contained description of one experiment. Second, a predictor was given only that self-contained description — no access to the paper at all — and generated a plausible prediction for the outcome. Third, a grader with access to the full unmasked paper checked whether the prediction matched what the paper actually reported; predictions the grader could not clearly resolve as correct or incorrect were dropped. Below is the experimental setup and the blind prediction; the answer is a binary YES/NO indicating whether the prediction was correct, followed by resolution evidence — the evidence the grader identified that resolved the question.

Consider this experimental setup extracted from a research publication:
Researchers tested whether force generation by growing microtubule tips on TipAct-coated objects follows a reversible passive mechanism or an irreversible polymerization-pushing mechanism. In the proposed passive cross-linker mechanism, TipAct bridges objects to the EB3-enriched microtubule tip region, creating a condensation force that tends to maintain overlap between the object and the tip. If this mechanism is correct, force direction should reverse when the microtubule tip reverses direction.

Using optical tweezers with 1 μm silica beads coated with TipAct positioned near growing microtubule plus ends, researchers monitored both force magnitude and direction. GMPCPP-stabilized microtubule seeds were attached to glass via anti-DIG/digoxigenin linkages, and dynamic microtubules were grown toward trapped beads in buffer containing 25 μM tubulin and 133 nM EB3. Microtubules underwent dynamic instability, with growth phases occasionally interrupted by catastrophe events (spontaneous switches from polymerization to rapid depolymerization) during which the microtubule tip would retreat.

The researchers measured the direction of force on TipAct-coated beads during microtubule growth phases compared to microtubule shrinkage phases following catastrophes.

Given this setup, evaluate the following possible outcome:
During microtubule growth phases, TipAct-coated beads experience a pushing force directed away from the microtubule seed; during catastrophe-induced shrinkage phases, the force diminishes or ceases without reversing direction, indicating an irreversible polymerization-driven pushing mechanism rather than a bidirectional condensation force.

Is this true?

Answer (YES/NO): NO